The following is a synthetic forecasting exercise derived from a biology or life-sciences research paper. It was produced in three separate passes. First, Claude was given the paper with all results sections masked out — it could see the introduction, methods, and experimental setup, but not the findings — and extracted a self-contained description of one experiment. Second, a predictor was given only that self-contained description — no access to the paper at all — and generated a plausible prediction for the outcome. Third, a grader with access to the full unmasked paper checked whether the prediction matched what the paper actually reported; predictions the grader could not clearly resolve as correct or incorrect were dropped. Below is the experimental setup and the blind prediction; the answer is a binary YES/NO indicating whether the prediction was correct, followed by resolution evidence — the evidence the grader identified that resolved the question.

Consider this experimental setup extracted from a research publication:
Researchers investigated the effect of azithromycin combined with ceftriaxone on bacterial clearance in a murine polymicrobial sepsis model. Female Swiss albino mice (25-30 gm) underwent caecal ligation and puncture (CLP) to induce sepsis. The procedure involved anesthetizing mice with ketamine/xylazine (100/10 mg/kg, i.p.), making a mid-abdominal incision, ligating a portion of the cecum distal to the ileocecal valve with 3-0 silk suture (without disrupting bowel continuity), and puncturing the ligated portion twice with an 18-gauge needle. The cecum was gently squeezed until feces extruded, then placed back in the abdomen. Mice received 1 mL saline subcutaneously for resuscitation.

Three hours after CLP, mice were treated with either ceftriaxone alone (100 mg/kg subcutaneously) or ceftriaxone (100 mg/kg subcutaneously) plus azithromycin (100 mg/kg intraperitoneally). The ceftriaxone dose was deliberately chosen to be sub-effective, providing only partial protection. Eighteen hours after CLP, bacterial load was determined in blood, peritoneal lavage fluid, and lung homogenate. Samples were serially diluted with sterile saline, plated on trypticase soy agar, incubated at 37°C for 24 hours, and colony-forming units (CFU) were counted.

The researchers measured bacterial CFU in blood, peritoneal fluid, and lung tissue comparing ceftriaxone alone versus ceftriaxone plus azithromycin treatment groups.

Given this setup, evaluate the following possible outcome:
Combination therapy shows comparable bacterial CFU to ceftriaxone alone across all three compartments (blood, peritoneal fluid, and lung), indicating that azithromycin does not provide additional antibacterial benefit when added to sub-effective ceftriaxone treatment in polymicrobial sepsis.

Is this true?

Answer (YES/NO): YES